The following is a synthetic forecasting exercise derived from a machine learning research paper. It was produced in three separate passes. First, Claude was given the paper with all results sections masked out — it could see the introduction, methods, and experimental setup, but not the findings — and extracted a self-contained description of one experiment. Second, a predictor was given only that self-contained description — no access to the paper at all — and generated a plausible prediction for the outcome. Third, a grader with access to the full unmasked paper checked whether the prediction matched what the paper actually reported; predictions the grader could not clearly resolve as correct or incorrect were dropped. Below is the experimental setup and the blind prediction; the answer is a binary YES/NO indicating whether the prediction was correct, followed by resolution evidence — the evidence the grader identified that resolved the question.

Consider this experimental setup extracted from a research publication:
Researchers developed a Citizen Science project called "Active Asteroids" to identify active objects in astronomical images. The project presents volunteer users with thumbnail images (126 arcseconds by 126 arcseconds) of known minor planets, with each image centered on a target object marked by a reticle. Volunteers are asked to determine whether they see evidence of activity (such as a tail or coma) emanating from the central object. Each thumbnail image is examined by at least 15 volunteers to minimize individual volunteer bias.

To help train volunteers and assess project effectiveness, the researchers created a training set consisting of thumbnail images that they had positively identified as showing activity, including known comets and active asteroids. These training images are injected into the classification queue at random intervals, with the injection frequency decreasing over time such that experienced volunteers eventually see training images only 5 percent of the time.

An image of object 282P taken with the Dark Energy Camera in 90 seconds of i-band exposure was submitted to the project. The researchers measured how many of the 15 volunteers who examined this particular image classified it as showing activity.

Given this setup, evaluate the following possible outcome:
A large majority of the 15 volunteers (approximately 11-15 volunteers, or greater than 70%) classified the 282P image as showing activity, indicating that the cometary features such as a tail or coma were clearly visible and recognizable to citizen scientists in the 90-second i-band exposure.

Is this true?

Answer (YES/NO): YES